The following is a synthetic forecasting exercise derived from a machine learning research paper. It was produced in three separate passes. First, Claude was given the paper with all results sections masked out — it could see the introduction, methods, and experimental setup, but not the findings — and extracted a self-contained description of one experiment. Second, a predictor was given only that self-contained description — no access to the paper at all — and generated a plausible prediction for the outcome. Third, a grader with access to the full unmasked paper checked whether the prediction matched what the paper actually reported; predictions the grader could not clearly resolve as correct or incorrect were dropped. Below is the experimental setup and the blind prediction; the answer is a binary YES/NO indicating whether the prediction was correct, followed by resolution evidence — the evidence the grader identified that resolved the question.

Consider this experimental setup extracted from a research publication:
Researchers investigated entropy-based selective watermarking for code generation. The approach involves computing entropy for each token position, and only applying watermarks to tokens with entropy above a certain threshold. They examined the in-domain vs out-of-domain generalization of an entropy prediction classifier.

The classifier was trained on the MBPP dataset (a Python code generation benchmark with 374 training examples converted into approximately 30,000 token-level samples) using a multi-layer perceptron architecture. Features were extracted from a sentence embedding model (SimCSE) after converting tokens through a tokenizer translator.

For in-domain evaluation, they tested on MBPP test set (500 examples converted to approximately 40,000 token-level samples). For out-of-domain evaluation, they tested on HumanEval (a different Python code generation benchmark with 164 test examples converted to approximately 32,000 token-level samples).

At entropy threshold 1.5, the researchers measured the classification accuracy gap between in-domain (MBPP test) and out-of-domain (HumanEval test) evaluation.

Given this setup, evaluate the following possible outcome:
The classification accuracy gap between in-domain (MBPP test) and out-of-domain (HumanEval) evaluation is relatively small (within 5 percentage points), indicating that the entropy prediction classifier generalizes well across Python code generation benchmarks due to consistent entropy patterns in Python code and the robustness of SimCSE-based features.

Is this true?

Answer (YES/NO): NO